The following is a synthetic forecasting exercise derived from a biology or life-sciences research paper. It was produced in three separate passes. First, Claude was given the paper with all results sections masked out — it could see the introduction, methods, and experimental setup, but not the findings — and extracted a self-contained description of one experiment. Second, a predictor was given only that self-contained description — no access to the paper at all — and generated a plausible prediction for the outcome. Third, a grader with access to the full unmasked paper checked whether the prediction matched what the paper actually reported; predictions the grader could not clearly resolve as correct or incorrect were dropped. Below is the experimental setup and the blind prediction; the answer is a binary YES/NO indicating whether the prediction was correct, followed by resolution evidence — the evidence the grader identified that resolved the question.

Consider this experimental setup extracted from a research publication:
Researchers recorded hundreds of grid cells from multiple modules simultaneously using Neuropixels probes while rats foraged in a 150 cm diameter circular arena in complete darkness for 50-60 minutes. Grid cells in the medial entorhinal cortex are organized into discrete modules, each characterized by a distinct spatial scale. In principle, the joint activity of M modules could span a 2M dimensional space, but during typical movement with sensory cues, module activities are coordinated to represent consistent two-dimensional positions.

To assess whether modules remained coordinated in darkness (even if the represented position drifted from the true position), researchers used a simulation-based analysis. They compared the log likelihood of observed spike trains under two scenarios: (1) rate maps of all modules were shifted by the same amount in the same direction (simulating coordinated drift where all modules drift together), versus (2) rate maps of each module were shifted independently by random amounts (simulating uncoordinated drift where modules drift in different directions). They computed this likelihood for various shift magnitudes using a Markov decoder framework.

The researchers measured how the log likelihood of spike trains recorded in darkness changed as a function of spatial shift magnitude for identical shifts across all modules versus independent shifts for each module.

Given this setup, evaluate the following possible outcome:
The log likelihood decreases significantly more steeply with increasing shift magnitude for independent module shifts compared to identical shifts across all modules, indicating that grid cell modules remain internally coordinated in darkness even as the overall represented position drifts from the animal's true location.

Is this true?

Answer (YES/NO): YES